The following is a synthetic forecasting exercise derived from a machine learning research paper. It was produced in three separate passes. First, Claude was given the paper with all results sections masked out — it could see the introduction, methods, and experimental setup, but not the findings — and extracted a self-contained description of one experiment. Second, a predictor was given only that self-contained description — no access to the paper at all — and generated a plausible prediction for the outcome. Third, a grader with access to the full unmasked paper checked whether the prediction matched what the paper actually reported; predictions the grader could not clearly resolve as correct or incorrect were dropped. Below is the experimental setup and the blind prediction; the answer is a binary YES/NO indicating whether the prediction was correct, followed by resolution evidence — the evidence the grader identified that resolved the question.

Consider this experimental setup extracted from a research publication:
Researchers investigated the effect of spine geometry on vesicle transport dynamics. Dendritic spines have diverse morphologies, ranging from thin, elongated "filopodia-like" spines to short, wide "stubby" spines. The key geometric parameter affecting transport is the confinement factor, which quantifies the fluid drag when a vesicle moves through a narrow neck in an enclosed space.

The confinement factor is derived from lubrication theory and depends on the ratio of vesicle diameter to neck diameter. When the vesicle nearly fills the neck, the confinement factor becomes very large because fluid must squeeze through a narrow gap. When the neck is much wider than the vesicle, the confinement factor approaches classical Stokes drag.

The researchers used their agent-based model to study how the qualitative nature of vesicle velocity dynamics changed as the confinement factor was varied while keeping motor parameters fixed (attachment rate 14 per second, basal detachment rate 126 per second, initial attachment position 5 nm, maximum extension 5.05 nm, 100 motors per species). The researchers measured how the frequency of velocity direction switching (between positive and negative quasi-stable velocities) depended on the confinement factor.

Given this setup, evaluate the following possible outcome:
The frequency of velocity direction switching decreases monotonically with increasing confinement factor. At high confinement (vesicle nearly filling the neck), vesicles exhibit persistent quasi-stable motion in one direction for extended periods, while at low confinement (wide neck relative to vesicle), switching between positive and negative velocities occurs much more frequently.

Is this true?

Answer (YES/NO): NO